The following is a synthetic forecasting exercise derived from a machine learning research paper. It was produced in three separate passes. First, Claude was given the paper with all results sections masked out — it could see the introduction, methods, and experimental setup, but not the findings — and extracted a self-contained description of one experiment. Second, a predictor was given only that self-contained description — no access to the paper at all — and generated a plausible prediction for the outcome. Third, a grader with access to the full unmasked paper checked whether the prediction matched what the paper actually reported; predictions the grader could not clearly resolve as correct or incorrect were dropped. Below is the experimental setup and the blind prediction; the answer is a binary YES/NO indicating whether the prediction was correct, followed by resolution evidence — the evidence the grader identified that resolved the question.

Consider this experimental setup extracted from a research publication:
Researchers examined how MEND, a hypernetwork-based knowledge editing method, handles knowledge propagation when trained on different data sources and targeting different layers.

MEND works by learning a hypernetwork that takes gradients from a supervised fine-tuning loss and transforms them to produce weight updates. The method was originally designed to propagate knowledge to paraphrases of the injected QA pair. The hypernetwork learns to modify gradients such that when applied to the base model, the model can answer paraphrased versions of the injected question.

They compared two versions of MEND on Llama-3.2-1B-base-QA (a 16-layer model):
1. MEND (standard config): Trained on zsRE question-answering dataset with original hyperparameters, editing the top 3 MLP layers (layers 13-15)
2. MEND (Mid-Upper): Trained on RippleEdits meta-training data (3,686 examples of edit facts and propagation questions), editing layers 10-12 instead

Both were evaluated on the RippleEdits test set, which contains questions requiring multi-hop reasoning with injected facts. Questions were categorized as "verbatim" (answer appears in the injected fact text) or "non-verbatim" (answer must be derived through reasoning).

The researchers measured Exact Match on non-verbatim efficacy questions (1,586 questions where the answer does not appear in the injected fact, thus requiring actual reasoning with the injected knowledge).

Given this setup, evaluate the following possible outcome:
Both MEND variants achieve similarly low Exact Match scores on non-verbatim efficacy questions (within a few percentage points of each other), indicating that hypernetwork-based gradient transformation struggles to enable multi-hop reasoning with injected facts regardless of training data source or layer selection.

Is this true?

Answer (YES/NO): YES